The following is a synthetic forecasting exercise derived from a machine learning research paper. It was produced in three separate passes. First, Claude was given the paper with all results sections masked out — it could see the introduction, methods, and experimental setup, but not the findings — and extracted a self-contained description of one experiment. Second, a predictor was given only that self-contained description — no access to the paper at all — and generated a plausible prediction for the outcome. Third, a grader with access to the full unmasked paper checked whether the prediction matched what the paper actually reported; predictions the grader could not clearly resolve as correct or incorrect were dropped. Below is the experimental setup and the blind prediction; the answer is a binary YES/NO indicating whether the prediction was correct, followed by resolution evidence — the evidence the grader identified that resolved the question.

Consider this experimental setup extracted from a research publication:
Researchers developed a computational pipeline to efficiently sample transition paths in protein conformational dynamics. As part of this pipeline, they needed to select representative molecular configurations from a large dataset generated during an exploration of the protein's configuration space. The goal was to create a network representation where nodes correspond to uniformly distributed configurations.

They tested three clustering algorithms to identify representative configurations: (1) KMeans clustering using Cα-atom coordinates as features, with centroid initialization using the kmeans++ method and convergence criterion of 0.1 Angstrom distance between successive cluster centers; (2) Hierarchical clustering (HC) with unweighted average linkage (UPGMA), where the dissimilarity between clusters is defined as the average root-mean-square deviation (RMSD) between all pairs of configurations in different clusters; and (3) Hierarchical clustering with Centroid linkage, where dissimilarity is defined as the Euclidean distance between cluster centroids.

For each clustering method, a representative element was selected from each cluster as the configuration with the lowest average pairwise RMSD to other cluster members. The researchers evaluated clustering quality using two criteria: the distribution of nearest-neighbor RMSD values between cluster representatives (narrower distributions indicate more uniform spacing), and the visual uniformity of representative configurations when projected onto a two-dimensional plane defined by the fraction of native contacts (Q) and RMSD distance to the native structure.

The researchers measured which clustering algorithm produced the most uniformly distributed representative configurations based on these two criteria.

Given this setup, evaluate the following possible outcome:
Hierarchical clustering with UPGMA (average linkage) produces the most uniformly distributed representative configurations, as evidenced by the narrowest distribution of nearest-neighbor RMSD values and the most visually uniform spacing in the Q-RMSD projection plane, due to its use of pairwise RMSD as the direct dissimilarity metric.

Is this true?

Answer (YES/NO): YES